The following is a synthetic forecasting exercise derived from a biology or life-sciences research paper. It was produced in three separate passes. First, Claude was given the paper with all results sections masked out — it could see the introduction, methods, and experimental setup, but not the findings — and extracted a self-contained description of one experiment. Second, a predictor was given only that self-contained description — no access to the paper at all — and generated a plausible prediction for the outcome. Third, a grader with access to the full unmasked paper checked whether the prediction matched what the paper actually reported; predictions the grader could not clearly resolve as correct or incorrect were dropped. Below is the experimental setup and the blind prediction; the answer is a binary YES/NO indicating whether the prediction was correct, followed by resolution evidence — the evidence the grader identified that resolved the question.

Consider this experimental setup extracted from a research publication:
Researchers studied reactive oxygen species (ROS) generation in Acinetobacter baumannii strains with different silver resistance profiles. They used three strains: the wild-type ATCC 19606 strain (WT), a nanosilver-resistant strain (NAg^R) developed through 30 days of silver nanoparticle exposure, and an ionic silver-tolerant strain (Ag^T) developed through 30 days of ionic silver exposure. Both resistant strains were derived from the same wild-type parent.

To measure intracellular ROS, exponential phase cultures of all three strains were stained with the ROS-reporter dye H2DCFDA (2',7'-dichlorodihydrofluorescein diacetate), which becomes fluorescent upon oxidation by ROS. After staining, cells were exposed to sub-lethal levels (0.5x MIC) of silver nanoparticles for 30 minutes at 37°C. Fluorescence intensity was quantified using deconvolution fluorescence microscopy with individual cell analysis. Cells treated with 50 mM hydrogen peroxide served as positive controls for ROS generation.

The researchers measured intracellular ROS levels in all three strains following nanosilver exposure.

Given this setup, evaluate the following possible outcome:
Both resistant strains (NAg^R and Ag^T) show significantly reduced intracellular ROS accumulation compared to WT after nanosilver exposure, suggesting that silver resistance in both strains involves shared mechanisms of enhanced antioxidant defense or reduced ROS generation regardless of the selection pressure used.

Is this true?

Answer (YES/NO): NO